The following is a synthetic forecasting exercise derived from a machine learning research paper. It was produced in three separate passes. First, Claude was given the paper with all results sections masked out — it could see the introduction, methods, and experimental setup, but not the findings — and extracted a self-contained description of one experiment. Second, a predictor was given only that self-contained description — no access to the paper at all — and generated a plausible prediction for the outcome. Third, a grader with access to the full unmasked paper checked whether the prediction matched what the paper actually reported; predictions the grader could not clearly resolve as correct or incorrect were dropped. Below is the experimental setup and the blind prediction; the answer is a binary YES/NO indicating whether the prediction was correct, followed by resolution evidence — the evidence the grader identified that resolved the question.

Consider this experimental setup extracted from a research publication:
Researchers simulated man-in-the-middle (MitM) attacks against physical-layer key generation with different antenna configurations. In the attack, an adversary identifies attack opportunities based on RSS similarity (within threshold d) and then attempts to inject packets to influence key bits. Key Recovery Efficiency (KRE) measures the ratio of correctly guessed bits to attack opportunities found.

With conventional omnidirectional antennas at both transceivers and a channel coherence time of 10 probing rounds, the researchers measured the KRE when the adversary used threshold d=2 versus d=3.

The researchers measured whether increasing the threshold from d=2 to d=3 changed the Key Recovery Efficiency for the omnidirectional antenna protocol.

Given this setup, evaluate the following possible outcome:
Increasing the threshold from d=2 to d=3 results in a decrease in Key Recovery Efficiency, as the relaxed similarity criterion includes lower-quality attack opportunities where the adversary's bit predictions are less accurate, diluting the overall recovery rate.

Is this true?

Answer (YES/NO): NO